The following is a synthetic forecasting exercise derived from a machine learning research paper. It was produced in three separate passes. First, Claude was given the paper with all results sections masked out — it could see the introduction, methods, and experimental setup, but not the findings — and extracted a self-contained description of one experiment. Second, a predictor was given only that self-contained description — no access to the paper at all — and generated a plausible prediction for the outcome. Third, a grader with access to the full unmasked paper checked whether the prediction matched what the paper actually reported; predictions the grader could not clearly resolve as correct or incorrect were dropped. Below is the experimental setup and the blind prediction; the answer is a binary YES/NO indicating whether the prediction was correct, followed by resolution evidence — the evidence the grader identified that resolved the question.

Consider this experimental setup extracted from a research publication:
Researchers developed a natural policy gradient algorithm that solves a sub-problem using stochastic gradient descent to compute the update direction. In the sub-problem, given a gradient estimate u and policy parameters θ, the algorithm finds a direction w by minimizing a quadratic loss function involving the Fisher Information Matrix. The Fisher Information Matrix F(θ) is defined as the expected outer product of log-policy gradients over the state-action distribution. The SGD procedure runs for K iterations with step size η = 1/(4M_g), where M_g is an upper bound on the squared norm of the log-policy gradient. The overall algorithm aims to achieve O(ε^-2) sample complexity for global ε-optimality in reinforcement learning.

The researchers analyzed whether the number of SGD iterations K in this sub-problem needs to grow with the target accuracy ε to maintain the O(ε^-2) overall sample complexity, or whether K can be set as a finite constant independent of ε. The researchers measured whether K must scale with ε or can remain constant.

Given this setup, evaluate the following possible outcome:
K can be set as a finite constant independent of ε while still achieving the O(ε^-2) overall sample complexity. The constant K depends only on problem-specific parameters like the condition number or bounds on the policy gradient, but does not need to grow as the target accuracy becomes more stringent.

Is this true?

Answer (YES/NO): YES